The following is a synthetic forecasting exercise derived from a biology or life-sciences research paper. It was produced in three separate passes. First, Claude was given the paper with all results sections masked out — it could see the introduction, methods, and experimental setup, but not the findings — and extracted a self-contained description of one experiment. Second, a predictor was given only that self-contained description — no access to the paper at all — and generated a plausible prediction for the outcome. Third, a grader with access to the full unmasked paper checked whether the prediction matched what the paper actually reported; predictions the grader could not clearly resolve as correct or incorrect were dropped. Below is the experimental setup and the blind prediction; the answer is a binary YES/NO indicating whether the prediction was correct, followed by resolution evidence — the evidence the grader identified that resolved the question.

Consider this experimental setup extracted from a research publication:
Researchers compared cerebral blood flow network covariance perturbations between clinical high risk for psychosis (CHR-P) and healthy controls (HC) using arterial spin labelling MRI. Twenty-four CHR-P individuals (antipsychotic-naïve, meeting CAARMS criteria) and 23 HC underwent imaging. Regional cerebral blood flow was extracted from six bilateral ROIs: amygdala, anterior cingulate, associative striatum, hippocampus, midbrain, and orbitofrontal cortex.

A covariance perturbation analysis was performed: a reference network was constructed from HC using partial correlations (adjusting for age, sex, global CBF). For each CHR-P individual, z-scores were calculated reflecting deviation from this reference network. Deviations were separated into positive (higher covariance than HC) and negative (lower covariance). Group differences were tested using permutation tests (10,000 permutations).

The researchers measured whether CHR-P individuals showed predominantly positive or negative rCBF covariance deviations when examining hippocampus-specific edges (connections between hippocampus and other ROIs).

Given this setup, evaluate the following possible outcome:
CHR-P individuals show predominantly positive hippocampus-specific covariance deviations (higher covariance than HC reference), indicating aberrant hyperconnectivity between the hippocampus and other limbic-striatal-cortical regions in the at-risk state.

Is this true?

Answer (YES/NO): NO